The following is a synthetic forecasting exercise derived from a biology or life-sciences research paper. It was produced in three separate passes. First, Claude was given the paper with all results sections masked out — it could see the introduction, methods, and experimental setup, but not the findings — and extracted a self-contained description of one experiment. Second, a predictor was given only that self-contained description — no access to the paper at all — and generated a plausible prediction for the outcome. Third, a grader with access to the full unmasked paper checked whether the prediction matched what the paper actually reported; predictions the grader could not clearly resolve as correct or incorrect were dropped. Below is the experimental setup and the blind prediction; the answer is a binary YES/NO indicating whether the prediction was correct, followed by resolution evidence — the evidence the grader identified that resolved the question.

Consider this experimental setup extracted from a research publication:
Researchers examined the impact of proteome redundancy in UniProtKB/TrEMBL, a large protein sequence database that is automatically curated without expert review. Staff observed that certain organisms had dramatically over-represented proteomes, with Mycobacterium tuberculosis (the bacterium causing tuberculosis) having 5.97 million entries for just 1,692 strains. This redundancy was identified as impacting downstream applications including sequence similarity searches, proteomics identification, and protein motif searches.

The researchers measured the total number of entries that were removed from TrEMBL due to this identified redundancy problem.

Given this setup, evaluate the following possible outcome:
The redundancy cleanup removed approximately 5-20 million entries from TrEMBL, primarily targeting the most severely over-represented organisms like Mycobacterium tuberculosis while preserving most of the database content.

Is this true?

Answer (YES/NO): NO